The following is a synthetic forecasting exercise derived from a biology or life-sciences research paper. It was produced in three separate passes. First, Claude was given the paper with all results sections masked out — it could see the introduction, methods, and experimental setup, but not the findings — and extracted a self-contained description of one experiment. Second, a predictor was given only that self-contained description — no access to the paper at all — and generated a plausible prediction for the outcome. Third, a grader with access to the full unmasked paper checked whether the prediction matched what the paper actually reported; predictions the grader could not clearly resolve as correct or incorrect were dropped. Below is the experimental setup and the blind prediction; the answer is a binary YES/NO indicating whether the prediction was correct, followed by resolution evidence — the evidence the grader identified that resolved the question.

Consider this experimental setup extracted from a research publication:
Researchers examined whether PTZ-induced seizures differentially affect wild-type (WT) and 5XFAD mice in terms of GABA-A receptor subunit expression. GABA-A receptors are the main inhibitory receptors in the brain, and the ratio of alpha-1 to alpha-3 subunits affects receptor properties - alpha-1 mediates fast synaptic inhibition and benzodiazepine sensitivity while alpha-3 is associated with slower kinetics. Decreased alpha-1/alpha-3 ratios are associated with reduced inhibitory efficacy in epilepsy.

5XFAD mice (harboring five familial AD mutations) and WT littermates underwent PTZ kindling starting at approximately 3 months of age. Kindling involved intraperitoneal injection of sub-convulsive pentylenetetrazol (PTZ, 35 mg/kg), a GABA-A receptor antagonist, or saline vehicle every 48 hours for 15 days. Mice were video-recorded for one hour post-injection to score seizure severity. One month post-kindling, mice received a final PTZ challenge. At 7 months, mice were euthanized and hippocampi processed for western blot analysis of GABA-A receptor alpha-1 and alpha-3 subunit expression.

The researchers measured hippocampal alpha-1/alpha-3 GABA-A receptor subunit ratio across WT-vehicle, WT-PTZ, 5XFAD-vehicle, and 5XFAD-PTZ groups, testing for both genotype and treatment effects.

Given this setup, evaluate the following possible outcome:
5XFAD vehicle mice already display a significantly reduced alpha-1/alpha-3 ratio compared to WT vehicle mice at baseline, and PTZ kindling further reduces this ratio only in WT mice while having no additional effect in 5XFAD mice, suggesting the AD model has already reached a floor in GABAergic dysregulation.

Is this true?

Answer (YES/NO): NO